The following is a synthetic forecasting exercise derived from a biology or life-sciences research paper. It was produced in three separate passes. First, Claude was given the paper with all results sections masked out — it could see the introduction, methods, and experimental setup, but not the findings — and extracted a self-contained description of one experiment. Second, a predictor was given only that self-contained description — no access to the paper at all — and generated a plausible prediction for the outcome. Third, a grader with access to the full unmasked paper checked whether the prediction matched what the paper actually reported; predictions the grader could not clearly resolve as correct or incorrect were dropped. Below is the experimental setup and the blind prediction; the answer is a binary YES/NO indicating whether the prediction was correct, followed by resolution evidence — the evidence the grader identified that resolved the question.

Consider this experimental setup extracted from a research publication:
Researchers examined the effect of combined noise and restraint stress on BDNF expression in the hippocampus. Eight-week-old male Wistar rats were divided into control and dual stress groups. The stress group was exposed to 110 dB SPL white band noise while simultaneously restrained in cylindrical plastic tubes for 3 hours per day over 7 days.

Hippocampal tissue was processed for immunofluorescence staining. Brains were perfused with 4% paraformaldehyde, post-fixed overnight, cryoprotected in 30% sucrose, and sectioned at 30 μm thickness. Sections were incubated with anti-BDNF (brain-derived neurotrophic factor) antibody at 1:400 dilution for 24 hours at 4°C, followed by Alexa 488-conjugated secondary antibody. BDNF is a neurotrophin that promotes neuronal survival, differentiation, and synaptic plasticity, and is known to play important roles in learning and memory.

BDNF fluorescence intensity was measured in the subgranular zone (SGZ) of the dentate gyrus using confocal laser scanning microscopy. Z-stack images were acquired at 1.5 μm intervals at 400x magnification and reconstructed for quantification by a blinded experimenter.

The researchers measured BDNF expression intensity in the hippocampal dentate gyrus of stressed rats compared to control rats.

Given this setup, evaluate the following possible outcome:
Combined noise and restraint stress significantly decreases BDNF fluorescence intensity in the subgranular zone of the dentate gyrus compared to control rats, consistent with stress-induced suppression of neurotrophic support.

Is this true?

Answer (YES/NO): YES